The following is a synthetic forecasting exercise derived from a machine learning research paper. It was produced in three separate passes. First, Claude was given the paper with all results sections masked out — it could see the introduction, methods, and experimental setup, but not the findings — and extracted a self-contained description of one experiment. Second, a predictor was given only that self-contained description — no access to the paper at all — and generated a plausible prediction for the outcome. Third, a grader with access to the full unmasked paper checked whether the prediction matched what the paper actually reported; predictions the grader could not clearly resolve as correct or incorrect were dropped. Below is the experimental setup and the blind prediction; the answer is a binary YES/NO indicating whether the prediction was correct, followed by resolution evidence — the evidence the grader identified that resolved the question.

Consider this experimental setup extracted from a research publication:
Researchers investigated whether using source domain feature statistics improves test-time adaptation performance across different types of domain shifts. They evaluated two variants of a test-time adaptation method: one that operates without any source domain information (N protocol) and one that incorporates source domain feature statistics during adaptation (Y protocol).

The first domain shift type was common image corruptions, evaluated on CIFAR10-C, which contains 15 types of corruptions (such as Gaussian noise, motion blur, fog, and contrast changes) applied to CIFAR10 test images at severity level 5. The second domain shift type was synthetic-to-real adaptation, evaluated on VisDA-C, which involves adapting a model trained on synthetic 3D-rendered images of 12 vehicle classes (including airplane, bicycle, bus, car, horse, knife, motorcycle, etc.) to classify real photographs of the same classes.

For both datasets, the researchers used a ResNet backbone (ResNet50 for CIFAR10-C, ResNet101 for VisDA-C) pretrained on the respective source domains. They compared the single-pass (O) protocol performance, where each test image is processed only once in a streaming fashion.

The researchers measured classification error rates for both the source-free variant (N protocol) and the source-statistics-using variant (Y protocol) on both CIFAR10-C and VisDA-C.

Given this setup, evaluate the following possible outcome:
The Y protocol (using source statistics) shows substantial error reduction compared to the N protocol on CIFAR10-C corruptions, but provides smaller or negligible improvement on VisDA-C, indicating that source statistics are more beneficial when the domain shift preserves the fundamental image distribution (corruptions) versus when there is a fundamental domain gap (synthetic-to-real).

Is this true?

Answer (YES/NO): NO